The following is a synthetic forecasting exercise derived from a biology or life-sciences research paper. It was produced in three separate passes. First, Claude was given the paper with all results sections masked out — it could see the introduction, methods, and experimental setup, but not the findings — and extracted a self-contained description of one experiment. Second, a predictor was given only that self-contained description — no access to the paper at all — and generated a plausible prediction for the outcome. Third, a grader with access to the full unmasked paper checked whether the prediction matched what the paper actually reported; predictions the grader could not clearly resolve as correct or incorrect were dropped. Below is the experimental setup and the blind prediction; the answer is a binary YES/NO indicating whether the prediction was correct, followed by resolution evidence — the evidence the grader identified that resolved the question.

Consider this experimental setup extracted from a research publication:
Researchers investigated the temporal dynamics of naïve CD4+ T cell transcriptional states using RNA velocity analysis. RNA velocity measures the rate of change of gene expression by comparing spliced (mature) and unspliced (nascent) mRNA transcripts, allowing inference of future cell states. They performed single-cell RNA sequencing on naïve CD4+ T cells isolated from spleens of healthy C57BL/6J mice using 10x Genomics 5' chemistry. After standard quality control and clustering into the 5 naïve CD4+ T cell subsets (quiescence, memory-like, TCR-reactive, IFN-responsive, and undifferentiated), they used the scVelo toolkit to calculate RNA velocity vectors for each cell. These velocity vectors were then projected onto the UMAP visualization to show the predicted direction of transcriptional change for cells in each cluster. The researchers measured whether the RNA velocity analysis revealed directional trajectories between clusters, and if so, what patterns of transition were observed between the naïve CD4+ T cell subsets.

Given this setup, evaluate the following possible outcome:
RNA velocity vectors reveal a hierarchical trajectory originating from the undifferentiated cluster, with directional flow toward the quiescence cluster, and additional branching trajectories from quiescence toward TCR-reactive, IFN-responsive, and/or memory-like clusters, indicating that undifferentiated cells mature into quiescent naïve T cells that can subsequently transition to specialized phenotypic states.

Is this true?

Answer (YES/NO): NO